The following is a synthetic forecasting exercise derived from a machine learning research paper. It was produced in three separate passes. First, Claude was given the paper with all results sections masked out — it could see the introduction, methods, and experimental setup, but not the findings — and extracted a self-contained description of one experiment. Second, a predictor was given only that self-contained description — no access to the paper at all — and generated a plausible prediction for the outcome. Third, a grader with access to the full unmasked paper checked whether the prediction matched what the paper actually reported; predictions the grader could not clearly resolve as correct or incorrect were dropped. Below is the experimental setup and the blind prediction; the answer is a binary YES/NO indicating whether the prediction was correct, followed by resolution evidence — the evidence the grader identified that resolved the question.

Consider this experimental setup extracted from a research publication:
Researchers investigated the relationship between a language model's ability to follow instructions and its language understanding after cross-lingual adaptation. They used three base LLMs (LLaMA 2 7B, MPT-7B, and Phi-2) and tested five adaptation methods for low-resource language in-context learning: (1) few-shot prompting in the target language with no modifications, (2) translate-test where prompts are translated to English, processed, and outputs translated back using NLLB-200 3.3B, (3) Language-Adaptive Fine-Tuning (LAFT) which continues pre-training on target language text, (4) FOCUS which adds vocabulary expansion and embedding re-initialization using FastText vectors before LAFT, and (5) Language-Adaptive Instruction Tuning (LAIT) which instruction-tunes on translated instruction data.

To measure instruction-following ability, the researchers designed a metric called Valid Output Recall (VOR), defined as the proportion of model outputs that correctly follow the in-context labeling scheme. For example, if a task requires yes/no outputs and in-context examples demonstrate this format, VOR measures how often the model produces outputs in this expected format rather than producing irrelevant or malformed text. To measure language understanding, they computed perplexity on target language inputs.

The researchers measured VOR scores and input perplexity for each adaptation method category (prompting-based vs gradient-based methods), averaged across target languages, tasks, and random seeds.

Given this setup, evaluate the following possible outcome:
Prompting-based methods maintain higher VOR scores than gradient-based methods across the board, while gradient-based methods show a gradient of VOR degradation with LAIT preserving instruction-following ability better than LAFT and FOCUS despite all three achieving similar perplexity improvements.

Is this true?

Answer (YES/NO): NO